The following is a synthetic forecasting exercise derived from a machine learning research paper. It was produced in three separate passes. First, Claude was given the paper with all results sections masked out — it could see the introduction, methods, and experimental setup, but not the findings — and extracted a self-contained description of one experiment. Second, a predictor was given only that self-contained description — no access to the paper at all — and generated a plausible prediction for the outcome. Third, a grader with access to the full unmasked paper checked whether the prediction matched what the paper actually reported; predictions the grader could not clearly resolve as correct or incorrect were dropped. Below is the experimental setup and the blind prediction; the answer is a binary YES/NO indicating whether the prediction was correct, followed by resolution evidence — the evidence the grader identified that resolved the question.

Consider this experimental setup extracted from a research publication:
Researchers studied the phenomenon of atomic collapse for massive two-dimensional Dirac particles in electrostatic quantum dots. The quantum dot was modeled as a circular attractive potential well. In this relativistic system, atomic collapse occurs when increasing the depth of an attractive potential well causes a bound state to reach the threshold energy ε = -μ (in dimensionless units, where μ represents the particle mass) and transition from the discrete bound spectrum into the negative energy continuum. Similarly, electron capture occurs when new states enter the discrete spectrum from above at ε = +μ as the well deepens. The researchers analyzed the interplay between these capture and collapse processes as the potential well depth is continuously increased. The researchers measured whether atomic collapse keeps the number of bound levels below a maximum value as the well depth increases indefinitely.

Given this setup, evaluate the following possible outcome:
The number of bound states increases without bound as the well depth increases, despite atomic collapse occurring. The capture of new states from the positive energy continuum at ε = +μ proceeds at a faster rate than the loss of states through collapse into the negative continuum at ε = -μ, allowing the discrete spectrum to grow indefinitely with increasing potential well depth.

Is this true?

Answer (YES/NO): NO